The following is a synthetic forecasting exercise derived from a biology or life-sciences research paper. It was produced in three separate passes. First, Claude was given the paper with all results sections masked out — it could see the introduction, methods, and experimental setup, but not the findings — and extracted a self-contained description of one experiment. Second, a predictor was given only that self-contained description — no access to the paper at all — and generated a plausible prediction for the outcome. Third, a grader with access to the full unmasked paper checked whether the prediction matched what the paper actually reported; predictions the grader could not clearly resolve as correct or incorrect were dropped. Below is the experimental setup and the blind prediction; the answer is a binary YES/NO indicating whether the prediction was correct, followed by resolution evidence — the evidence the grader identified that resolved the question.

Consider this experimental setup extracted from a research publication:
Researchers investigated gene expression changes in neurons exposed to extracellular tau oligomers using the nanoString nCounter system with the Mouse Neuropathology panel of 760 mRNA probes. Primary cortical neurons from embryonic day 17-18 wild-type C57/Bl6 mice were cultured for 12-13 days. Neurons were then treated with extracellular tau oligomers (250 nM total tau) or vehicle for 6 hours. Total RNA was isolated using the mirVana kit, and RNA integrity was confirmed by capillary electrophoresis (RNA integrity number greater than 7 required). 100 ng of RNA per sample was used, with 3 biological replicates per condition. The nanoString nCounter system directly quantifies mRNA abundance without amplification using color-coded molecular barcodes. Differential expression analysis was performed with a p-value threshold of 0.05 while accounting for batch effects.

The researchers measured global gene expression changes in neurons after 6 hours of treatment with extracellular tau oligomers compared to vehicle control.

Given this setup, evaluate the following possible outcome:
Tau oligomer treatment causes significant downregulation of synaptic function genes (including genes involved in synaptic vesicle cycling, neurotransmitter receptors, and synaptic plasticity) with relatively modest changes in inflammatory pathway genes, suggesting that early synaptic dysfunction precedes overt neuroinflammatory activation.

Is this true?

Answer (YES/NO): NO